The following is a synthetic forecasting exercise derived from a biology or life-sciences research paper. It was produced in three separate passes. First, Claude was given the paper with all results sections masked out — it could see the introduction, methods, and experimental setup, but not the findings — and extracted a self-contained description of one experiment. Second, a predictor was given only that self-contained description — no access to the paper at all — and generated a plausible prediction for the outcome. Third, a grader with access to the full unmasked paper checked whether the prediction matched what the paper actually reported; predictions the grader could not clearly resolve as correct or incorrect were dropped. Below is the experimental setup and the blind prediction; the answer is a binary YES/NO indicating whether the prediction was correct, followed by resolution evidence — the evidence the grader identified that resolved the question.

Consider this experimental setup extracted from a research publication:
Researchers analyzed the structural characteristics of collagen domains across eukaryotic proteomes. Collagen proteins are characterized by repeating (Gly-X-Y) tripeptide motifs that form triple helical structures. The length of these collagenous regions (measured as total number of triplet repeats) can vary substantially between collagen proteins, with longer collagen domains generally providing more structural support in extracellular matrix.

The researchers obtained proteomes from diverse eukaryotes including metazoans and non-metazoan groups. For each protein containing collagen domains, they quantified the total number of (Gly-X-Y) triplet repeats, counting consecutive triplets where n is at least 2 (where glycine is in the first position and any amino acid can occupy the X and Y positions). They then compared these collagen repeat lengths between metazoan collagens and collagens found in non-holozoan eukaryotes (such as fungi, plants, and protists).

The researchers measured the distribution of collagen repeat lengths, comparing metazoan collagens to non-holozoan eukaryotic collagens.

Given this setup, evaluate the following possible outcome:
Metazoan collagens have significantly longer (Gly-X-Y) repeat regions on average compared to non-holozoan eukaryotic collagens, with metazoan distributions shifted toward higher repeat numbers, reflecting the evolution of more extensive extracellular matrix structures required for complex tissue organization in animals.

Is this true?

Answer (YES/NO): NO